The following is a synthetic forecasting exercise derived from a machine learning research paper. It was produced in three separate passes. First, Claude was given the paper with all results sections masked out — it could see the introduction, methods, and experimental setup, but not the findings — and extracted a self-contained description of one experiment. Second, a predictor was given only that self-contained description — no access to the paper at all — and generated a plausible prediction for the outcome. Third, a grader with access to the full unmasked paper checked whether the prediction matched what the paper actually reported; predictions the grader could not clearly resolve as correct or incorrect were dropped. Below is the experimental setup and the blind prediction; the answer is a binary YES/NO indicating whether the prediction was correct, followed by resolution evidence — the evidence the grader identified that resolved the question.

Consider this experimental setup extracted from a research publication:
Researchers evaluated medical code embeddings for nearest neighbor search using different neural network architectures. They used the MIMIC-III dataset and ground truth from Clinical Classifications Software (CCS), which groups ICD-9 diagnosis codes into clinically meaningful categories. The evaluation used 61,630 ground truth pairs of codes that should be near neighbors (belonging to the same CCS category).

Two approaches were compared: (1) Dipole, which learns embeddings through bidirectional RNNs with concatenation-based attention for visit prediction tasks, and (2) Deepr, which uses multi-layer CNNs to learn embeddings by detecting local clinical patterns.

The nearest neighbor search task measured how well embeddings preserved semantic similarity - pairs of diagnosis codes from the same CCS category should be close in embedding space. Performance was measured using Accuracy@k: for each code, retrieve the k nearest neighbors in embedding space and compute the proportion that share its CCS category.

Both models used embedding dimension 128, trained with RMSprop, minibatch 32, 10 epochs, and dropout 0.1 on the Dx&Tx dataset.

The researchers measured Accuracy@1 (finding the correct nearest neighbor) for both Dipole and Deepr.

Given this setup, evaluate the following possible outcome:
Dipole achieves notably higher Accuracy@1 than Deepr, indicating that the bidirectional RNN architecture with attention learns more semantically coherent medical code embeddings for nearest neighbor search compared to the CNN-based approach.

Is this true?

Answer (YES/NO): YES